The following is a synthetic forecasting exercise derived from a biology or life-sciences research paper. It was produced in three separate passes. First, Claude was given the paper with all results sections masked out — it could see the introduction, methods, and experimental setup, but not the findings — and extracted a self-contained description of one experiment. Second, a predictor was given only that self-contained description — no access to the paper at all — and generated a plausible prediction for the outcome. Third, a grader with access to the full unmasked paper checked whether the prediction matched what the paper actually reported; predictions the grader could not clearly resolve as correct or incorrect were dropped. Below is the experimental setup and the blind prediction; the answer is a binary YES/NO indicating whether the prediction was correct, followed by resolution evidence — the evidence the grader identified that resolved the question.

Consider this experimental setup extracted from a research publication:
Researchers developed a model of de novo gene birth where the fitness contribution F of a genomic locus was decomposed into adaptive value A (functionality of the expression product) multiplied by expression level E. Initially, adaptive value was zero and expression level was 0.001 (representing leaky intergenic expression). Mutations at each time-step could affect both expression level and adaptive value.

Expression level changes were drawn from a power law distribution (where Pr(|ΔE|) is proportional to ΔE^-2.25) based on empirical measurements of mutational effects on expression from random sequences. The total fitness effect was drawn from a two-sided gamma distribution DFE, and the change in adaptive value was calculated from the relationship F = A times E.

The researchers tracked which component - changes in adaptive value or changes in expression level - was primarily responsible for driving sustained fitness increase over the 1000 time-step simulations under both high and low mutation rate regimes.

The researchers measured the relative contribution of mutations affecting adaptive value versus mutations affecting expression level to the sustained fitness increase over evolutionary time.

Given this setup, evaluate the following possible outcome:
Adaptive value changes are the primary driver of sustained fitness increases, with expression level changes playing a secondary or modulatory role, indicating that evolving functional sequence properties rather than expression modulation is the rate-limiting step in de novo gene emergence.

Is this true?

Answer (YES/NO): YES